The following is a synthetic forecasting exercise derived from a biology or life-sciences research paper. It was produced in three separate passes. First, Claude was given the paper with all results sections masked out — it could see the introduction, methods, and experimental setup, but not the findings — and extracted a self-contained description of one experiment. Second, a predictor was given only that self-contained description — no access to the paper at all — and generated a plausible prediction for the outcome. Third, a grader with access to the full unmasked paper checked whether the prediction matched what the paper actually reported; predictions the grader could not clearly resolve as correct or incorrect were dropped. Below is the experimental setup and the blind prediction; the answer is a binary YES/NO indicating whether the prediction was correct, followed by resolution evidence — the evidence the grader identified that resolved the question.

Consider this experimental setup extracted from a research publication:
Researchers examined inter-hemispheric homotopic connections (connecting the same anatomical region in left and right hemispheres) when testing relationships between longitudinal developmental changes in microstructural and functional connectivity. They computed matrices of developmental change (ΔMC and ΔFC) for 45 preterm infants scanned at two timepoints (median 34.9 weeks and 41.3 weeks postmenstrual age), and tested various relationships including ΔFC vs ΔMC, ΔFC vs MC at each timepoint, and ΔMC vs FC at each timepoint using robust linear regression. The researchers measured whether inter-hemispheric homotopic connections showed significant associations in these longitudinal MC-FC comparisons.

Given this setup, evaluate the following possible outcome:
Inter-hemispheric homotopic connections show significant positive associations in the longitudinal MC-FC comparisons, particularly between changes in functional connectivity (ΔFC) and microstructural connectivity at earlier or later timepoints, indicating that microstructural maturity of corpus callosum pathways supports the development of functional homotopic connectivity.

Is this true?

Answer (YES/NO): NO